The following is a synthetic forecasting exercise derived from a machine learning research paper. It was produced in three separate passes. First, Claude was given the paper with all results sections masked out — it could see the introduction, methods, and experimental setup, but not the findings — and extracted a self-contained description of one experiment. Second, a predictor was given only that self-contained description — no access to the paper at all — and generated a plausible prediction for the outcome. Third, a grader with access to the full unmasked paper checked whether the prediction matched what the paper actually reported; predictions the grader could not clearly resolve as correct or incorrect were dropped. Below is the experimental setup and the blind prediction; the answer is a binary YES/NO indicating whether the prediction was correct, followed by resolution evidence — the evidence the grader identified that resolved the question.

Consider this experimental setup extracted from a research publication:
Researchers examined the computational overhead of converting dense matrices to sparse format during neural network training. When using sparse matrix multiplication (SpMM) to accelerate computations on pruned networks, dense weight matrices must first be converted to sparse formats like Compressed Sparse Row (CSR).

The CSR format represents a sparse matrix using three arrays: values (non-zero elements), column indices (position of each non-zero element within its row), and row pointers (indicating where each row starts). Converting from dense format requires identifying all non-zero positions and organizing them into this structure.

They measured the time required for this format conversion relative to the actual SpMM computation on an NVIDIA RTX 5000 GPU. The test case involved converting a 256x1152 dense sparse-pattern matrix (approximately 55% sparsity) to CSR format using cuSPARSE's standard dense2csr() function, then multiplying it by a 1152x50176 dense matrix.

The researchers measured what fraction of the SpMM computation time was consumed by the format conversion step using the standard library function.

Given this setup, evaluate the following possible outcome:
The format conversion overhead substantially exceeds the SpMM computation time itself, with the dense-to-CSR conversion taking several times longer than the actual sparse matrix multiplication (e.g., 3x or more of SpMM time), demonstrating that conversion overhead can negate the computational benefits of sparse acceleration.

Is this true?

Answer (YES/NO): NO